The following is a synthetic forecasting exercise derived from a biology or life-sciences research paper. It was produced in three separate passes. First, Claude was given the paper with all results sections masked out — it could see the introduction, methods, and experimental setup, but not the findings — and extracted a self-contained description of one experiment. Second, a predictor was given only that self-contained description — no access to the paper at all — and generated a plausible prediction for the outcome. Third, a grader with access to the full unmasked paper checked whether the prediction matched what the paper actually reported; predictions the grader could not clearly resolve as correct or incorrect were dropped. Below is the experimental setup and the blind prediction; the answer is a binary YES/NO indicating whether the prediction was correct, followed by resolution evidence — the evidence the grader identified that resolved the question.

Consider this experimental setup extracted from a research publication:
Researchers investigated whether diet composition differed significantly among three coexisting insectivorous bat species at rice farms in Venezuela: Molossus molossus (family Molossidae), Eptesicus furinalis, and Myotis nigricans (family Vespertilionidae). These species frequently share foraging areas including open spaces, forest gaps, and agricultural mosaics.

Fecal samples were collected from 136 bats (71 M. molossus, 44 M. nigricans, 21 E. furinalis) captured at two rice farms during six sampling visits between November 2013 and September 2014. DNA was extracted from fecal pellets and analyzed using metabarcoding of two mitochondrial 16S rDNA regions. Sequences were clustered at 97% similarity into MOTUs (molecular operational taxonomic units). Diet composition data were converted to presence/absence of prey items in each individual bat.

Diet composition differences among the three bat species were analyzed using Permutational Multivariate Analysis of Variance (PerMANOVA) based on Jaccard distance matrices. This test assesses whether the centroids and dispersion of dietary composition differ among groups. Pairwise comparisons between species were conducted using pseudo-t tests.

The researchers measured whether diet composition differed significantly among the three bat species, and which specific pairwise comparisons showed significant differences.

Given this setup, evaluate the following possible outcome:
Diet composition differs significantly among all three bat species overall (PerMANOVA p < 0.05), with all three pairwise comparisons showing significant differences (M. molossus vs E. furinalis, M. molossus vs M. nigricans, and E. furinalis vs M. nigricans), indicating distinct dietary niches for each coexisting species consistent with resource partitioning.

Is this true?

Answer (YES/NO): NO